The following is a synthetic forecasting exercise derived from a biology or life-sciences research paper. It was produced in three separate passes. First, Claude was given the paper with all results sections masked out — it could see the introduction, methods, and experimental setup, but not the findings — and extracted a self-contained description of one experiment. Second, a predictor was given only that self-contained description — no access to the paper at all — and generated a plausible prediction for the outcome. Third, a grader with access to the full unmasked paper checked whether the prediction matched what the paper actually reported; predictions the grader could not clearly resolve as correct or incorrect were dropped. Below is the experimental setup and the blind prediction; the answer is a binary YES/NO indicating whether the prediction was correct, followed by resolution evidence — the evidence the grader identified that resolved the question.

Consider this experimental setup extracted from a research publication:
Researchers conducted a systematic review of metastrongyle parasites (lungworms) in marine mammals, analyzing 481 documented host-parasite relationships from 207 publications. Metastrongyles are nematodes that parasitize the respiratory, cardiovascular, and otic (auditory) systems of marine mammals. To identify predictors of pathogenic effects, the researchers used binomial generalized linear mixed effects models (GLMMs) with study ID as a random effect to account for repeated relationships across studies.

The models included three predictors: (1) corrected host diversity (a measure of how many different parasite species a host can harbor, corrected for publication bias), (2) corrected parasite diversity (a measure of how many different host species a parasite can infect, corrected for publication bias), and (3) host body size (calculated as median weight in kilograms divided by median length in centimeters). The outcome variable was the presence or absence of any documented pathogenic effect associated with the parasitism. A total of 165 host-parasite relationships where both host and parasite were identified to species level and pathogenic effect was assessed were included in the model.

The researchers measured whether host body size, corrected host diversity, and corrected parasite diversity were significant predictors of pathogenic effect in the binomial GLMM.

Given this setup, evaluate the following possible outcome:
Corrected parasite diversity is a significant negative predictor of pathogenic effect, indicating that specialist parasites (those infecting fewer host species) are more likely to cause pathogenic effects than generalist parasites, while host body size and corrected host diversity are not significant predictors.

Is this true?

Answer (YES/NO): NO